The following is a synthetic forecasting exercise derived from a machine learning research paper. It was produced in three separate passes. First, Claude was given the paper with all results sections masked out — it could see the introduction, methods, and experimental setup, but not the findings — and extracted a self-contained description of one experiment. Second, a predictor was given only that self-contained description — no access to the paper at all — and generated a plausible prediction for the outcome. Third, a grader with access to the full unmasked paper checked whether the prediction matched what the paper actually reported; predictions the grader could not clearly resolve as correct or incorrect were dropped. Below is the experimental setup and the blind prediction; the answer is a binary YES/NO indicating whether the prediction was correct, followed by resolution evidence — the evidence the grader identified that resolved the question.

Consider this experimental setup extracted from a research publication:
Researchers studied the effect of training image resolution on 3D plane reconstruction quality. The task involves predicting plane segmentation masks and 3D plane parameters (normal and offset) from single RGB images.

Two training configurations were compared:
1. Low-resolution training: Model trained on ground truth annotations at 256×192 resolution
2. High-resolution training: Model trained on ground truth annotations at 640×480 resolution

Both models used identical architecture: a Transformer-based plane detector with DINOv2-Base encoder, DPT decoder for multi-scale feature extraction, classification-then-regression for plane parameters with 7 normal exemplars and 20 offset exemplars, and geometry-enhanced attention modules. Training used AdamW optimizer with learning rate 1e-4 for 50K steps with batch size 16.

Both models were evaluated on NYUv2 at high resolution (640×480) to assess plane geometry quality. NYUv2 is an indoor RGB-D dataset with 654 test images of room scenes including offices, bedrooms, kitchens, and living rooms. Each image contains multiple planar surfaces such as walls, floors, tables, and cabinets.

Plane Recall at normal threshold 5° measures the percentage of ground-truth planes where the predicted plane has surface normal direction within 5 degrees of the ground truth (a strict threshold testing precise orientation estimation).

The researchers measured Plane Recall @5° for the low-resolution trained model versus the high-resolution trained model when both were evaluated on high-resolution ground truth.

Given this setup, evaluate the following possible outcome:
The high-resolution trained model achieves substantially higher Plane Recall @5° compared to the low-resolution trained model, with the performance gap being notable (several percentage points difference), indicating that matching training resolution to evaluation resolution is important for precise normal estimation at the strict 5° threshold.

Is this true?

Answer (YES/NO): NO